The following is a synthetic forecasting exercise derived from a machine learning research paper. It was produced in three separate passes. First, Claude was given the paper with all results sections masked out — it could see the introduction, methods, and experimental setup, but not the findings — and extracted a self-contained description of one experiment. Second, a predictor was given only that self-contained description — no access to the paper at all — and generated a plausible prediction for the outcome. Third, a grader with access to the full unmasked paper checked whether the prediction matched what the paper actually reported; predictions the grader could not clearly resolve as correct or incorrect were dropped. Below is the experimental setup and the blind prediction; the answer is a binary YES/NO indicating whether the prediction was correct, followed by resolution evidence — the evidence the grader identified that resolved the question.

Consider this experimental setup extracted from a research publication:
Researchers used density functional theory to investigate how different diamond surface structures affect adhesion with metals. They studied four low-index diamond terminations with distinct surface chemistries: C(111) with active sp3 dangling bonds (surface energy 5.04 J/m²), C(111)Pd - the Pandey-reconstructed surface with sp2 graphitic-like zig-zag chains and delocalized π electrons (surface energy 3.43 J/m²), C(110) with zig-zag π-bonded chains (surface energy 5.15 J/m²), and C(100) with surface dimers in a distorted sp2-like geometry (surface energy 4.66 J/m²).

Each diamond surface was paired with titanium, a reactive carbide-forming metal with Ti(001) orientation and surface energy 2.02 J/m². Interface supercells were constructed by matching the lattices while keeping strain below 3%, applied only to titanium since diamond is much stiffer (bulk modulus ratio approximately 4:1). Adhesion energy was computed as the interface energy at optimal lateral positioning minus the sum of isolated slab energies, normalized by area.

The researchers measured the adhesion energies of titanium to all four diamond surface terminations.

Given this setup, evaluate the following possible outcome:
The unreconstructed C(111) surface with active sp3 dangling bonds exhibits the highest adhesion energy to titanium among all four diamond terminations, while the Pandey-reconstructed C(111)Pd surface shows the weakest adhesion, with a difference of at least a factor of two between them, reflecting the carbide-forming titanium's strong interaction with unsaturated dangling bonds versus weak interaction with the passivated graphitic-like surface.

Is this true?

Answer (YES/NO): NO